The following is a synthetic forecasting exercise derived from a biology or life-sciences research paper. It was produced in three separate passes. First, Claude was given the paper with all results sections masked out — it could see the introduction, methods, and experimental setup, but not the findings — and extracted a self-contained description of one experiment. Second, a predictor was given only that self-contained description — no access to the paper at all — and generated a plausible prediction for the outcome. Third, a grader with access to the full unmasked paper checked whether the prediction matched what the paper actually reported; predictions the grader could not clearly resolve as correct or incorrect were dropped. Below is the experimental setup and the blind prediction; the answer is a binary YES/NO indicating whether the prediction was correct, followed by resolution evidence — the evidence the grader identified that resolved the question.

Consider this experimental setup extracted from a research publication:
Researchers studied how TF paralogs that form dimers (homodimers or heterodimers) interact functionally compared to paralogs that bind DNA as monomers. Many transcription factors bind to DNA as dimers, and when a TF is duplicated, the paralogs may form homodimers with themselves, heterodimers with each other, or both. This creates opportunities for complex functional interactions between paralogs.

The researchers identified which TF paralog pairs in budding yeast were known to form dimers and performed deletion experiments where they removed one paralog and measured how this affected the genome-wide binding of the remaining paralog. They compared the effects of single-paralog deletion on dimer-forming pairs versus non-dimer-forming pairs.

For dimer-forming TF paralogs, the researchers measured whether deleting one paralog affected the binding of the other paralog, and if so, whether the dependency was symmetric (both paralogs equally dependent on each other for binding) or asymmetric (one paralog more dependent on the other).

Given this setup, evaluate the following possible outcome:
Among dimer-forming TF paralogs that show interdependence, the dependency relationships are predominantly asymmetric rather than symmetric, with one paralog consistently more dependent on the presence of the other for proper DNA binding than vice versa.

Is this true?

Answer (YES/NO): YES